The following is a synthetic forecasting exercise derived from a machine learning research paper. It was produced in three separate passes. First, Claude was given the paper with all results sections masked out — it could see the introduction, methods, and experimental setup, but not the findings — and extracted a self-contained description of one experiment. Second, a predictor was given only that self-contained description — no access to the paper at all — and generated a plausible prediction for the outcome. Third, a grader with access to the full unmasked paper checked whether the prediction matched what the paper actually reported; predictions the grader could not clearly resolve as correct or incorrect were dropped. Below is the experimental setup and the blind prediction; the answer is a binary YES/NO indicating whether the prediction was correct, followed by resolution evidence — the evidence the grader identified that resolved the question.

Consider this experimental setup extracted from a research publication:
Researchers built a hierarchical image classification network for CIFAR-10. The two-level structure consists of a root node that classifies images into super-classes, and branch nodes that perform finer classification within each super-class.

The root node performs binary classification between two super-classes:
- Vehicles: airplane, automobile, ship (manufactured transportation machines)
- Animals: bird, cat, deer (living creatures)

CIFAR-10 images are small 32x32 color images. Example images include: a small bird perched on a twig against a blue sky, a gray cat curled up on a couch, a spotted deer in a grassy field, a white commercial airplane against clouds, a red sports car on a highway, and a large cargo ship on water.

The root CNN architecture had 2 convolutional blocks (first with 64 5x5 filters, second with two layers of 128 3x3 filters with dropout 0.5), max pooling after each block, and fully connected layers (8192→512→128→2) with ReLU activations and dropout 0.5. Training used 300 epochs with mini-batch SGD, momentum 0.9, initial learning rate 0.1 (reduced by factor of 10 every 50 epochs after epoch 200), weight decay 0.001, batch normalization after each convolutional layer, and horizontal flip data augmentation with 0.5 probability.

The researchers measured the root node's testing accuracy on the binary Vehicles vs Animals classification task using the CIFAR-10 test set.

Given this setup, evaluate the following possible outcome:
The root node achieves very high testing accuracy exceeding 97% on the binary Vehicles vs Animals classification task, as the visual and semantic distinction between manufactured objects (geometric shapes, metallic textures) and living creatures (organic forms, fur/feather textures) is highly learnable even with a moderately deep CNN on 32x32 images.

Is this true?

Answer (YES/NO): YES